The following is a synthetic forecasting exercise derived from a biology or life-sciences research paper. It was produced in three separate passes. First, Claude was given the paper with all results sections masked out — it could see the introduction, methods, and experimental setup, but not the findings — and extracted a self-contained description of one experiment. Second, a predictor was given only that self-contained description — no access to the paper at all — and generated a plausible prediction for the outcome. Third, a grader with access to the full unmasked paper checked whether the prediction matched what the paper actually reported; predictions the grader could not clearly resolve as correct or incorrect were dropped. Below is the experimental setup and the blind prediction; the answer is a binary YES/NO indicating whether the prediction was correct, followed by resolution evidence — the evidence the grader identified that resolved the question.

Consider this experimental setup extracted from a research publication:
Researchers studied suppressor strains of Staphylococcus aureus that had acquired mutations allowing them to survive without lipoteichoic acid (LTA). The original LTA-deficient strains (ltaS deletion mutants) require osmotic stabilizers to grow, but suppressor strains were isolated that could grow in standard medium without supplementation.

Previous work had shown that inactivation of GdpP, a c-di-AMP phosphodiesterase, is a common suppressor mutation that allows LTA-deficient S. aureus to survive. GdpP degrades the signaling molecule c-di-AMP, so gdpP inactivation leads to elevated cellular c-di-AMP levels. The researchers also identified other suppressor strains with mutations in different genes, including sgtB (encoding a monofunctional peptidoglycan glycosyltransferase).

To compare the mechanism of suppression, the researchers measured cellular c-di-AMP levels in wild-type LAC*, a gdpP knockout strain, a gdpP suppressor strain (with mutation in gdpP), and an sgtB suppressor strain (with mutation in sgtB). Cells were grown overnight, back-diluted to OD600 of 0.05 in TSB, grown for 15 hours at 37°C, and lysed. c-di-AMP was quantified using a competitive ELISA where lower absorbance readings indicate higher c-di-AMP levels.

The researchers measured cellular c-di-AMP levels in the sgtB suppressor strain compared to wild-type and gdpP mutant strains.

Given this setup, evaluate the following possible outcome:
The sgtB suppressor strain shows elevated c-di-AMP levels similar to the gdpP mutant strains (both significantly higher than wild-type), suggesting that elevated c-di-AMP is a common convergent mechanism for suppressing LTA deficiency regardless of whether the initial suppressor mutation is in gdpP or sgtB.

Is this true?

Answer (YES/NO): NO